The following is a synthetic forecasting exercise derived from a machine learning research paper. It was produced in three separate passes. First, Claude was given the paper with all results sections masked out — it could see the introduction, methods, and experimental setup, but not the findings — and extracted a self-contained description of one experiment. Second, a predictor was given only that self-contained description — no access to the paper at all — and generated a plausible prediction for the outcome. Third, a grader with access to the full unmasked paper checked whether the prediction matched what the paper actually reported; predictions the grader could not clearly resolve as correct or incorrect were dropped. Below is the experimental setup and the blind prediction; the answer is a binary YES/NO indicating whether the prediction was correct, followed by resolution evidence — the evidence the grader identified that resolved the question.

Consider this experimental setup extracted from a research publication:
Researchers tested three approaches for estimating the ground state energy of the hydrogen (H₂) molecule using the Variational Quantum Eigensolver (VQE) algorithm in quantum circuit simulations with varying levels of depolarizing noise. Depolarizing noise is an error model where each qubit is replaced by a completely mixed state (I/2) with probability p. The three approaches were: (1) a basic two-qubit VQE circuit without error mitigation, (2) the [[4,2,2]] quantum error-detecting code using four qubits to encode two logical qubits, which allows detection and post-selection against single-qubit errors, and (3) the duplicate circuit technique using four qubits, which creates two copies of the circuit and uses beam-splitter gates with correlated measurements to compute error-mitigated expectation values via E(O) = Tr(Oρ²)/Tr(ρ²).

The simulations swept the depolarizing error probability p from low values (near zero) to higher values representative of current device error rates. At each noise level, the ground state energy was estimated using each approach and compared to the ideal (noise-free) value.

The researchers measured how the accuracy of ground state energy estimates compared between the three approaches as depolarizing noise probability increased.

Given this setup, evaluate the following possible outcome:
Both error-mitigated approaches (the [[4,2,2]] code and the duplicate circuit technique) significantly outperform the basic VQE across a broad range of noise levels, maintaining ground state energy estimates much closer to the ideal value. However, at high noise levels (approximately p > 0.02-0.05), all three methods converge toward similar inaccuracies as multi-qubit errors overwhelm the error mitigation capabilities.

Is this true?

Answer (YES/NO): NO